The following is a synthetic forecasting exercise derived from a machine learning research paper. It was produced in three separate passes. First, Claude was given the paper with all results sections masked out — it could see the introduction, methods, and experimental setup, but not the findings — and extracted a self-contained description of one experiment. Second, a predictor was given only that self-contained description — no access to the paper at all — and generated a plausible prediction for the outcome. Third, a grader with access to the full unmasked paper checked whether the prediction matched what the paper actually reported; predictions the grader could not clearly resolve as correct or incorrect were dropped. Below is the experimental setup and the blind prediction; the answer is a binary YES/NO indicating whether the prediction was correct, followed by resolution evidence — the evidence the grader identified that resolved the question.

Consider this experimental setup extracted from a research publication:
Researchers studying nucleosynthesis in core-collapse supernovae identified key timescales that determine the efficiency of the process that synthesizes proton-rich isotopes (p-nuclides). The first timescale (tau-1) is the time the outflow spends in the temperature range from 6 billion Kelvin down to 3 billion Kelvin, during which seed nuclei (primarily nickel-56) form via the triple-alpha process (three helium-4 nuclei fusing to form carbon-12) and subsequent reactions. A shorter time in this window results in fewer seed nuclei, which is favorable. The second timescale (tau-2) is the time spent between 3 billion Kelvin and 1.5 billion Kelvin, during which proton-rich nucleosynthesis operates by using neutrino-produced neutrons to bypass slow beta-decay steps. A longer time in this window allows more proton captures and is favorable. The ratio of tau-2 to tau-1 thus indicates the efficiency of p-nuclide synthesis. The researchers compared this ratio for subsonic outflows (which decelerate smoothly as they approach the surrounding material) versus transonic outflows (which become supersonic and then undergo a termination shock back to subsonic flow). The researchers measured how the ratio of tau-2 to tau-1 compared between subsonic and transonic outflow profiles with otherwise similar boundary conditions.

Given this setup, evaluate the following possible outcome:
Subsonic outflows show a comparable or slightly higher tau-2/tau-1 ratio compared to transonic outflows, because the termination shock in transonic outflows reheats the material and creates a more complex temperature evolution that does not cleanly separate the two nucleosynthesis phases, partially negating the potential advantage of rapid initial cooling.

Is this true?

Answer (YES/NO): NO